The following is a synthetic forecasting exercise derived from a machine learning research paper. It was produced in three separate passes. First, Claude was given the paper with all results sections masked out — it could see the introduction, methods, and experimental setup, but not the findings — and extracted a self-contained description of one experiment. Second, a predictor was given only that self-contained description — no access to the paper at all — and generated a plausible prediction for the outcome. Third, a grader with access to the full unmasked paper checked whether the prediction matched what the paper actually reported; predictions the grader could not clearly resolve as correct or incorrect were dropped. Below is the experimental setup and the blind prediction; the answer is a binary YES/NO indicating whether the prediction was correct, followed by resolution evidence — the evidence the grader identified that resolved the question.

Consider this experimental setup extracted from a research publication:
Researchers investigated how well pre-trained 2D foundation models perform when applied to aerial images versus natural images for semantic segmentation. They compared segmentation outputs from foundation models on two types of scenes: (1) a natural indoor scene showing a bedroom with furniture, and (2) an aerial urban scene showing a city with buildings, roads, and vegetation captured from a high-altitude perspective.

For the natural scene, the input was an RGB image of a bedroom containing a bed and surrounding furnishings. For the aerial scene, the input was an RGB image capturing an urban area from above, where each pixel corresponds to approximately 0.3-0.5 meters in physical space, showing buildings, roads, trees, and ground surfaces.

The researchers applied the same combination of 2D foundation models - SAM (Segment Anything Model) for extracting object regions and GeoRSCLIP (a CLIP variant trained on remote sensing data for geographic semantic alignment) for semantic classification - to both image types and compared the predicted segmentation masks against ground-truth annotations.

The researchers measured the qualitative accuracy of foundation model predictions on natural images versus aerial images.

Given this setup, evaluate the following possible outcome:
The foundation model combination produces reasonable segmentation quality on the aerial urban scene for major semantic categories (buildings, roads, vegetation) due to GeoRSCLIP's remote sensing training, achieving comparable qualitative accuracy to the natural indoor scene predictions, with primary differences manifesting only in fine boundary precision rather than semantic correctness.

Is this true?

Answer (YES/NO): NO